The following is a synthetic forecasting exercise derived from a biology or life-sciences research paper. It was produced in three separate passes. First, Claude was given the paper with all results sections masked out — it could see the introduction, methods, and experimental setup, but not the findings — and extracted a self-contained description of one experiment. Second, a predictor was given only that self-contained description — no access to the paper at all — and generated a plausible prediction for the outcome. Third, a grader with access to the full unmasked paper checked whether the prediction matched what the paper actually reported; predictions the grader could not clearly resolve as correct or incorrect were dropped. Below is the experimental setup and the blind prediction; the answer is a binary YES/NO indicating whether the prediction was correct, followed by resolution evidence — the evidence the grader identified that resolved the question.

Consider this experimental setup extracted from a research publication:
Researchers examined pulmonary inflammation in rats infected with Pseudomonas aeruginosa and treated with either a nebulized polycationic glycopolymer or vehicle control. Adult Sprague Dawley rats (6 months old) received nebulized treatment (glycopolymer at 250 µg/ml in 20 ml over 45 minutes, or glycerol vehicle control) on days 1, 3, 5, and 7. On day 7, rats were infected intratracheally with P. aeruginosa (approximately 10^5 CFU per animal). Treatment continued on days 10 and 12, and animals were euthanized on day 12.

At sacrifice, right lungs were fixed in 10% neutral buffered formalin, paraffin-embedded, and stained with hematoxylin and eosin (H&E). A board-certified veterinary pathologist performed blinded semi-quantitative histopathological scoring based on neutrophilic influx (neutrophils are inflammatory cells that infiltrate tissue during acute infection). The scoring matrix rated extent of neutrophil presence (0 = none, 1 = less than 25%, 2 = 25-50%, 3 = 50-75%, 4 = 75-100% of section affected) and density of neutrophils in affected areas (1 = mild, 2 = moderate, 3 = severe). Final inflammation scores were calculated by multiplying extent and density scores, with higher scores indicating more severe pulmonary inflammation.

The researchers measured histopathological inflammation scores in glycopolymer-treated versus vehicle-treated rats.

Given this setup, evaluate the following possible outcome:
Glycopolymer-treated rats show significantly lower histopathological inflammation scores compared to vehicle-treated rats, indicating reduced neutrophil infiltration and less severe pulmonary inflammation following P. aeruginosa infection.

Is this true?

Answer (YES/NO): NO